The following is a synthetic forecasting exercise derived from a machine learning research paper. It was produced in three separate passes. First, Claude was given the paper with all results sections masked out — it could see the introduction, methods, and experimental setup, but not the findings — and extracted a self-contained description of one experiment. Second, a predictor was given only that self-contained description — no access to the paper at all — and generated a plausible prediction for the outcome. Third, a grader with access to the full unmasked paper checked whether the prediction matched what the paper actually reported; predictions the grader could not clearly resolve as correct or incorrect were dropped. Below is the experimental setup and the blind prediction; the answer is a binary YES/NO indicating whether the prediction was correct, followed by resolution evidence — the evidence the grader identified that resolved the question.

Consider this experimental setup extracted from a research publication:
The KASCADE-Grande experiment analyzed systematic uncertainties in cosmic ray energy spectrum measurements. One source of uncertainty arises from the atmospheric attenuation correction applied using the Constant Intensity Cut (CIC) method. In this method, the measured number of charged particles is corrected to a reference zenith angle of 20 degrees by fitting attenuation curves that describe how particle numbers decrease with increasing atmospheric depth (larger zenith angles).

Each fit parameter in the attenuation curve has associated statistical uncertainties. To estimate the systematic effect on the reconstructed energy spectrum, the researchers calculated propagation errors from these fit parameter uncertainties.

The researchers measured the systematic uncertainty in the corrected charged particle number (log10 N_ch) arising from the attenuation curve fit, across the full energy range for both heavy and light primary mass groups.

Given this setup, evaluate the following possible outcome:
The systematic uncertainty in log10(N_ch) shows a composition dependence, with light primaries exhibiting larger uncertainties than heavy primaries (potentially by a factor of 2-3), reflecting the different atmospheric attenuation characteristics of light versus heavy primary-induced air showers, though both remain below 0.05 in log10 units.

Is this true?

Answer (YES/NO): NO